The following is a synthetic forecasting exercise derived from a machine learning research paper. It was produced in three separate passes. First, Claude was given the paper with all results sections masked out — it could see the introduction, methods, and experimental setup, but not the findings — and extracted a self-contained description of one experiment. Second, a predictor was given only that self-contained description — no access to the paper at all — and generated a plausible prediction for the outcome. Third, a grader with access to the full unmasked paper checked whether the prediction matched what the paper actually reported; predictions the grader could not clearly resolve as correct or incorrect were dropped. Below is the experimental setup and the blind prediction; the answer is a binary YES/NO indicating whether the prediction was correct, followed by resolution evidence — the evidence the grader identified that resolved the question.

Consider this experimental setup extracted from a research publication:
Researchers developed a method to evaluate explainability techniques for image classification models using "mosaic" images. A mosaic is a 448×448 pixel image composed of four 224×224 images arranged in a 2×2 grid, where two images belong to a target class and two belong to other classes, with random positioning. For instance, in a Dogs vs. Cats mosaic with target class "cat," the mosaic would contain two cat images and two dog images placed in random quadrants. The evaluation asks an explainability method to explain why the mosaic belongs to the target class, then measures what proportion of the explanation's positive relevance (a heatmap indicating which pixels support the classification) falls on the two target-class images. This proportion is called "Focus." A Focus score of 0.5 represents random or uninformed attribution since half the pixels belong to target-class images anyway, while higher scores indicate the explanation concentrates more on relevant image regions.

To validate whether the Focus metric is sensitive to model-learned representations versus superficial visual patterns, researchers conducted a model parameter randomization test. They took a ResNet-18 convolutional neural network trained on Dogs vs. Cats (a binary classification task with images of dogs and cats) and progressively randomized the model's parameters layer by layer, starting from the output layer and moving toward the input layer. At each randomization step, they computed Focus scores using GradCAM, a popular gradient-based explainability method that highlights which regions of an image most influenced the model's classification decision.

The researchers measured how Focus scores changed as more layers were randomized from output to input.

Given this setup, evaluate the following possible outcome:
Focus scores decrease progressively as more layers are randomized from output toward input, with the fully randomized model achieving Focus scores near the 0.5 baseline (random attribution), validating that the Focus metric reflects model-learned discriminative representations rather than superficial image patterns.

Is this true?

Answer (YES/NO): NO